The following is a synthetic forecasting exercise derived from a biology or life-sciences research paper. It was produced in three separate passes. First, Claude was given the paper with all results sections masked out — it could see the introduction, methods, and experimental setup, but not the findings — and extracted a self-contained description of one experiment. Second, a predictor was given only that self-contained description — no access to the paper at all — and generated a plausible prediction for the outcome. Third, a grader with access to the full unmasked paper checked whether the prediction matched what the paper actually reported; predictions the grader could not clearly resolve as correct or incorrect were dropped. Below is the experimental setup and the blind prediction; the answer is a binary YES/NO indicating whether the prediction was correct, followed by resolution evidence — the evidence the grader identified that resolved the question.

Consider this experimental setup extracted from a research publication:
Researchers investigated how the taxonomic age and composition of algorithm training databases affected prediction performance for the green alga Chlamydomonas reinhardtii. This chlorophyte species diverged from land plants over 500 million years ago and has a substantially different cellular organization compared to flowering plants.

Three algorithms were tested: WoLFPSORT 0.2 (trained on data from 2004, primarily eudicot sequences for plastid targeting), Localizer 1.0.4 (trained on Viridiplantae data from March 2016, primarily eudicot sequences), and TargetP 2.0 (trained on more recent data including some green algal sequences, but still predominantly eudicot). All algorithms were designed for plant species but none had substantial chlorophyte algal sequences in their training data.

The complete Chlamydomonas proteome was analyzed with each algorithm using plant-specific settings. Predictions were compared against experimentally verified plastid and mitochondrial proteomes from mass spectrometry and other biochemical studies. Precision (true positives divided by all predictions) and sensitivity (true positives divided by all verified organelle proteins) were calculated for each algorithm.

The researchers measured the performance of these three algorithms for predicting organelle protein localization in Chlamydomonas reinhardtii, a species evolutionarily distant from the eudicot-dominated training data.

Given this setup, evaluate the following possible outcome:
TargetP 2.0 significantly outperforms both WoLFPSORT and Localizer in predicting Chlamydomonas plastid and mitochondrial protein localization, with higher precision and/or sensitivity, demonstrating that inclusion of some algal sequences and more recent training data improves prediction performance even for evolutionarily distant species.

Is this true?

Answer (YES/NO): NO